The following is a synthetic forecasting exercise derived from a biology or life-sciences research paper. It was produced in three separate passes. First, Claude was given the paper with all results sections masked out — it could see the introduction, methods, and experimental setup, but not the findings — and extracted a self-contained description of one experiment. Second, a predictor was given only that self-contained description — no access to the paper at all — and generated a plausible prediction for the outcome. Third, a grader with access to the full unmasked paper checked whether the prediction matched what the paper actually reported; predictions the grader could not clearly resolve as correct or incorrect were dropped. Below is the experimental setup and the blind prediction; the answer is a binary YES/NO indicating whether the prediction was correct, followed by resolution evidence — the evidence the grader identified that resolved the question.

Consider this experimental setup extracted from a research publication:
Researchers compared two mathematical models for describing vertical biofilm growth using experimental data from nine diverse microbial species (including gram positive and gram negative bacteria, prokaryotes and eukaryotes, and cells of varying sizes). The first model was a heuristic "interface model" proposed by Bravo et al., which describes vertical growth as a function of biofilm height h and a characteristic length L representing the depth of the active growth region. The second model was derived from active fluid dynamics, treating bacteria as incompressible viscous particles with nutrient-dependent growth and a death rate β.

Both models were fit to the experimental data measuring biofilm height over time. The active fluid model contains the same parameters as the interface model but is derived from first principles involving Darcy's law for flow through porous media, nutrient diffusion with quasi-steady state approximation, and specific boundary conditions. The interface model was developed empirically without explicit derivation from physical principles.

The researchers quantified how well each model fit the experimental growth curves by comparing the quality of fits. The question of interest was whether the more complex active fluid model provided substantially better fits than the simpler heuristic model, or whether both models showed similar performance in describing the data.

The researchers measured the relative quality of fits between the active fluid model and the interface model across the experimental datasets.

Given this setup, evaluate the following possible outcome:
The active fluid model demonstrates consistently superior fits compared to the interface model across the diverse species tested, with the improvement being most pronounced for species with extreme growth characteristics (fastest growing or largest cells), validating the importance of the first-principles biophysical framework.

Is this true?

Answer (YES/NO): NO